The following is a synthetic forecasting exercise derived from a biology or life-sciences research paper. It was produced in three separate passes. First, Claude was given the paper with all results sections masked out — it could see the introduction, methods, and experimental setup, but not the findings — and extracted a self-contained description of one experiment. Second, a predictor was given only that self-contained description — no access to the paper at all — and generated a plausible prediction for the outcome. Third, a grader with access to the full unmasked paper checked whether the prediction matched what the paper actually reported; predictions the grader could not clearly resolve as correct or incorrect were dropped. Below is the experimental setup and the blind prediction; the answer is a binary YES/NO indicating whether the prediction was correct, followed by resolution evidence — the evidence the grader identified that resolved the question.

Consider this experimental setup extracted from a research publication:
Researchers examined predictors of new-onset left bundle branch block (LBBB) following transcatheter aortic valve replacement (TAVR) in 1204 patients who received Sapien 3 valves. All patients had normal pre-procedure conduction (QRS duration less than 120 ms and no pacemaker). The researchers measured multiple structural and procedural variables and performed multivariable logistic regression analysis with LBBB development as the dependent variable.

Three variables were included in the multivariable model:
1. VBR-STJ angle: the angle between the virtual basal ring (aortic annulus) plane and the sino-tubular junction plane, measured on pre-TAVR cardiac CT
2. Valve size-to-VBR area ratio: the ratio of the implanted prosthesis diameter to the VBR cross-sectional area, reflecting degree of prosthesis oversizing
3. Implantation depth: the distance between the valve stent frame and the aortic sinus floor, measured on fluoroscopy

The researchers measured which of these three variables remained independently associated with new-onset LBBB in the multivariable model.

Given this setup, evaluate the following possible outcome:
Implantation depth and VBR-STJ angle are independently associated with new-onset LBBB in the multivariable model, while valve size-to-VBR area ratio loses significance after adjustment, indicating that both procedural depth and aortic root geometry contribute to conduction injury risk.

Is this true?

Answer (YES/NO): NO